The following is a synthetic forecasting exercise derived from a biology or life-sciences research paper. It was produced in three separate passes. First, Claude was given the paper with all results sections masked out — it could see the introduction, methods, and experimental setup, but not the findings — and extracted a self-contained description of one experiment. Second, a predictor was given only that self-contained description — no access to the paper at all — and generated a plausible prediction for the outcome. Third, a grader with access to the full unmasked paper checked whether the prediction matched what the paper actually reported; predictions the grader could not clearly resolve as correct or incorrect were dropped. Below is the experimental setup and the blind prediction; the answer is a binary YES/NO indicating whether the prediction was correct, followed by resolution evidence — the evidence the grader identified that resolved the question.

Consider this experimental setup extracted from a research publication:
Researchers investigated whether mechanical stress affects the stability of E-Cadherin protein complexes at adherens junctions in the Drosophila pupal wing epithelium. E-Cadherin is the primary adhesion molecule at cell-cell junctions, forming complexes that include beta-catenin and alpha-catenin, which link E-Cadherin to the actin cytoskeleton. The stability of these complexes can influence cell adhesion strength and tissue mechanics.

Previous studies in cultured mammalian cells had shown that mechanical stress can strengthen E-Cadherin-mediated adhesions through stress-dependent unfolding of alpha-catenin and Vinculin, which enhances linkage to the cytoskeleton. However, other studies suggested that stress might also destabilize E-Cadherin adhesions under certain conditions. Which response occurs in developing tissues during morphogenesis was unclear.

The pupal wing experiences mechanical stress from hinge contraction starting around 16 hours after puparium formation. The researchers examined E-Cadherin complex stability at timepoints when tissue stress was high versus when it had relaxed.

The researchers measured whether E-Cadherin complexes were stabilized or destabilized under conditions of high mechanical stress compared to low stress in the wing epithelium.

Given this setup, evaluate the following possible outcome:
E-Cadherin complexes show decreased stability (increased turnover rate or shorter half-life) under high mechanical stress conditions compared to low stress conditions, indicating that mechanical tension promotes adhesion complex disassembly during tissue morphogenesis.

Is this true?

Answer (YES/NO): YES